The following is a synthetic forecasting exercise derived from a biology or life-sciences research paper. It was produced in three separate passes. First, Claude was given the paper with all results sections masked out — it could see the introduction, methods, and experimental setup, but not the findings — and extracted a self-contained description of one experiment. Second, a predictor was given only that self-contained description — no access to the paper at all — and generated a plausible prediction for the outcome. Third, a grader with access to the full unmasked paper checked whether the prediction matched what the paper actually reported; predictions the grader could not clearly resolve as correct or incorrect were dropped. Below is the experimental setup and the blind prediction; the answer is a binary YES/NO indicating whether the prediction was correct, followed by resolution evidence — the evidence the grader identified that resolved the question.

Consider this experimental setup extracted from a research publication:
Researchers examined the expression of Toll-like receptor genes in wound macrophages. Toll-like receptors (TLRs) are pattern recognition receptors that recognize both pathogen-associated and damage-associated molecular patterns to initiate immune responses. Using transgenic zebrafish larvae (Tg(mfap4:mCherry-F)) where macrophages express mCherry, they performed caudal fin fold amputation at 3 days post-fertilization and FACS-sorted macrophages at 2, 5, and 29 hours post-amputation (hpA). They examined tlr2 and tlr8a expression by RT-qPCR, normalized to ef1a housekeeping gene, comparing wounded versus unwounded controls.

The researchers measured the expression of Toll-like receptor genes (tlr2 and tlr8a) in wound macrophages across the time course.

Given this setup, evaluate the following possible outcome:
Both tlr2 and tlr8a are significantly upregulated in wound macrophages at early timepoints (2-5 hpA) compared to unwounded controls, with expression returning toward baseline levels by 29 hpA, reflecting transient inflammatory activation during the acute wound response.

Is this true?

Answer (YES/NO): NO